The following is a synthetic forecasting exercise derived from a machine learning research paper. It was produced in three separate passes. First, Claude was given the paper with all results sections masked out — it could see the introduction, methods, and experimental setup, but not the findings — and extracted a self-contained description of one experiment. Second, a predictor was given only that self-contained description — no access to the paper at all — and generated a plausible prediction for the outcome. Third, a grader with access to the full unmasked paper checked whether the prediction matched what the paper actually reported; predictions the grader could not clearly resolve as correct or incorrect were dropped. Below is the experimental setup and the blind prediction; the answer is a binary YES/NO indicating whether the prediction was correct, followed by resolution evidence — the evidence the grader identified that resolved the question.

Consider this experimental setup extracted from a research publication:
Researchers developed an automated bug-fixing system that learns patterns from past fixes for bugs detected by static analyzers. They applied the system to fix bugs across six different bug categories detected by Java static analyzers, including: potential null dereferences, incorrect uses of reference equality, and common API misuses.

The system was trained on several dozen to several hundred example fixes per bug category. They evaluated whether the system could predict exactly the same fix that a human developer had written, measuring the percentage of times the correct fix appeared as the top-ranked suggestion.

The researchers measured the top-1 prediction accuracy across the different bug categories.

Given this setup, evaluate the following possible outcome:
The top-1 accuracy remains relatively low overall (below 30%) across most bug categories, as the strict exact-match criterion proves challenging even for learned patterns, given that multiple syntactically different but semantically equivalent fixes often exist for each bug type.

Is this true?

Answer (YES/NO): NO